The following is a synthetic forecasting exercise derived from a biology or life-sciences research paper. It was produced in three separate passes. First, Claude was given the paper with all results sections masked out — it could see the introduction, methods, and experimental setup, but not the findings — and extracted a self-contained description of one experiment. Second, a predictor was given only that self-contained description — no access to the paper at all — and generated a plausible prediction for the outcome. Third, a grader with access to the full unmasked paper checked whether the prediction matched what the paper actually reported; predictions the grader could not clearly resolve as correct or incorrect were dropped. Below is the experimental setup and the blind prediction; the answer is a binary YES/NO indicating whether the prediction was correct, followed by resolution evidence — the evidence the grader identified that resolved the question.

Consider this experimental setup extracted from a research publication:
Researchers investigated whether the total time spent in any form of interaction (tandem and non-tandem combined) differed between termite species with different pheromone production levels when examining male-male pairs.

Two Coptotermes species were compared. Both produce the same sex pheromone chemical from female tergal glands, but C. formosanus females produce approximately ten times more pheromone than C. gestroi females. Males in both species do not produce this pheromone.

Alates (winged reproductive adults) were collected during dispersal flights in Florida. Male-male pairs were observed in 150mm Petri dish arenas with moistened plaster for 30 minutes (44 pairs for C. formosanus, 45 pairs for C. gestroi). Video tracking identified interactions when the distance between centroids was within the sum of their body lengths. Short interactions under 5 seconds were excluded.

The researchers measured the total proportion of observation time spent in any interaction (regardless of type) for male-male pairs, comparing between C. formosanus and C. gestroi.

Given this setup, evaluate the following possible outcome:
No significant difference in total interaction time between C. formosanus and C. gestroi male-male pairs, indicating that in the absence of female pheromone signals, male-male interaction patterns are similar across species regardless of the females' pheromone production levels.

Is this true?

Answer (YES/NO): NO